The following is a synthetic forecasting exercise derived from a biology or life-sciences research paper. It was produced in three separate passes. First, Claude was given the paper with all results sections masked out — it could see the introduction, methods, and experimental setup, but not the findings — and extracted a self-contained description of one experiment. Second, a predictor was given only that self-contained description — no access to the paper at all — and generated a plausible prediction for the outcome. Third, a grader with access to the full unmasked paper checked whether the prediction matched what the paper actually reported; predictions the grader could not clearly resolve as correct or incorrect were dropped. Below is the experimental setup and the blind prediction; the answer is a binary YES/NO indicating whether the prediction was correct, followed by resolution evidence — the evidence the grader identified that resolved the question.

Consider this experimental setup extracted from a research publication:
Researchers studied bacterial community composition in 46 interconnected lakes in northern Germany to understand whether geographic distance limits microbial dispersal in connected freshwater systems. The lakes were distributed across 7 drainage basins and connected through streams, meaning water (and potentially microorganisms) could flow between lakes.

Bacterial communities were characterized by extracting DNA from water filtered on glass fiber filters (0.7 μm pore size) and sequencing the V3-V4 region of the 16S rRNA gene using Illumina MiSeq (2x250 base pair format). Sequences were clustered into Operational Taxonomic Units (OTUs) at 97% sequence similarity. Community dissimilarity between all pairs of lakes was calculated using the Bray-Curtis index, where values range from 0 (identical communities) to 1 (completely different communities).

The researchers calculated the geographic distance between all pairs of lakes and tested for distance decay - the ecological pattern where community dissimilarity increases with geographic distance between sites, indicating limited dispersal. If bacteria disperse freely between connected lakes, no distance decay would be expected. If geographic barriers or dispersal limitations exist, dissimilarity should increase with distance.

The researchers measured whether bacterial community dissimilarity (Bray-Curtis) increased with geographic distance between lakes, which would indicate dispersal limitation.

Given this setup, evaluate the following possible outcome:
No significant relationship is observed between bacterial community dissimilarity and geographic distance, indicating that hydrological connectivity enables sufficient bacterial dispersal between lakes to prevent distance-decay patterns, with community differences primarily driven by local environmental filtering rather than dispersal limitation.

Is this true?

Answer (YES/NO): YES